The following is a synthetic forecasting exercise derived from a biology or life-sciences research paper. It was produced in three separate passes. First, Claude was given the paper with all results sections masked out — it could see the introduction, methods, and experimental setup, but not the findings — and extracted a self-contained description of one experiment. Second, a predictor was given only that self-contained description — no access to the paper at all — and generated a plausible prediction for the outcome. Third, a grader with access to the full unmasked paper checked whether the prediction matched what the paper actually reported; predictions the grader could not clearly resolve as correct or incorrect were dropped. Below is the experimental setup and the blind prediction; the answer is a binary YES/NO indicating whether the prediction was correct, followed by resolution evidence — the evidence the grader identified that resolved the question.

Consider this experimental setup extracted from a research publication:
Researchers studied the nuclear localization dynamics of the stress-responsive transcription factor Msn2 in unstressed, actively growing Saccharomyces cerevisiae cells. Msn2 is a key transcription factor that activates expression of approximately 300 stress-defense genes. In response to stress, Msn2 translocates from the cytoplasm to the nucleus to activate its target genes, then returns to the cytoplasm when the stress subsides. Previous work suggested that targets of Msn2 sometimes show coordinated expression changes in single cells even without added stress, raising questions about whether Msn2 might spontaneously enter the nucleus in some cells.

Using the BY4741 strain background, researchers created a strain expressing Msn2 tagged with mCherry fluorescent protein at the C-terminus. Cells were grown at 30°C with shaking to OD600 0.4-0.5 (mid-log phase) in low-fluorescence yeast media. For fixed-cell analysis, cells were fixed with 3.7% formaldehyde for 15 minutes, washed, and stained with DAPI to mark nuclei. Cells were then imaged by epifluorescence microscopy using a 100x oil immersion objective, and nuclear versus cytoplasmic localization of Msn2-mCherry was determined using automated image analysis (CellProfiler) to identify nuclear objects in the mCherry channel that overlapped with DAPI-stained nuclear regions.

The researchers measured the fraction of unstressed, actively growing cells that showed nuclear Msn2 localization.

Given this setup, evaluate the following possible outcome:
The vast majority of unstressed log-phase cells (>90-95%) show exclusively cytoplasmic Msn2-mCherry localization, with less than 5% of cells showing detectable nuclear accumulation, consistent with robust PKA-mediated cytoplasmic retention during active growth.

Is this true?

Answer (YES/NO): NO